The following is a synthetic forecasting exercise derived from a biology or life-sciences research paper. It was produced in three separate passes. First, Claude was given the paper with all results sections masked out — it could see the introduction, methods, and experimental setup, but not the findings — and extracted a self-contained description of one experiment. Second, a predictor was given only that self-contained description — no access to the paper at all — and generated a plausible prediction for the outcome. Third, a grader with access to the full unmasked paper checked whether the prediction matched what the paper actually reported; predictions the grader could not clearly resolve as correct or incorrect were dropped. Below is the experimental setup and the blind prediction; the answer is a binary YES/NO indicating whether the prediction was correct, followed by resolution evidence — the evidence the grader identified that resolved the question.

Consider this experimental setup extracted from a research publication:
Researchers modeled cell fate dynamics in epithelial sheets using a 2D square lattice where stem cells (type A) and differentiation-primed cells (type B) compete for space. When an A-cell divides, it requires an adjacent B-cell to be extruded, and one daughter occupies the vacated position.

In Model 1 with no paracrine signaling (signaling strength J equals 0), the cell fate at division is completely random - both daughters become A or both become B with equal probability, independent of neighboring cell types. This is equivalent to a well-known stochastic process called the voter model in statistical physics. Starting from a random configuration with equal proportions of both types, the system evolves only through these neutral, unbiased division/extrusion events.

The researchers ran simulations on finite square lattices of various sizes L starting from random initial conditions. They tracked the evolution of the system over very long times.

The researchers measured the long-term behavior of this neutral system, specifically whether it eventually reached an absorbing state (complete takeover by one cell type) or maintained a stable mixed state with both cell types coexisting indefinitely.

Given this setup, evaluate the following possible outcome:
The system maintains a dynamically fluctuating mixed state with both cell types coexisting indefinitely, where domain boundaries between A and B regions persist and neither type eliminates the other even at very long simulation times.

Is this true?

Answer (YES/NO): NO